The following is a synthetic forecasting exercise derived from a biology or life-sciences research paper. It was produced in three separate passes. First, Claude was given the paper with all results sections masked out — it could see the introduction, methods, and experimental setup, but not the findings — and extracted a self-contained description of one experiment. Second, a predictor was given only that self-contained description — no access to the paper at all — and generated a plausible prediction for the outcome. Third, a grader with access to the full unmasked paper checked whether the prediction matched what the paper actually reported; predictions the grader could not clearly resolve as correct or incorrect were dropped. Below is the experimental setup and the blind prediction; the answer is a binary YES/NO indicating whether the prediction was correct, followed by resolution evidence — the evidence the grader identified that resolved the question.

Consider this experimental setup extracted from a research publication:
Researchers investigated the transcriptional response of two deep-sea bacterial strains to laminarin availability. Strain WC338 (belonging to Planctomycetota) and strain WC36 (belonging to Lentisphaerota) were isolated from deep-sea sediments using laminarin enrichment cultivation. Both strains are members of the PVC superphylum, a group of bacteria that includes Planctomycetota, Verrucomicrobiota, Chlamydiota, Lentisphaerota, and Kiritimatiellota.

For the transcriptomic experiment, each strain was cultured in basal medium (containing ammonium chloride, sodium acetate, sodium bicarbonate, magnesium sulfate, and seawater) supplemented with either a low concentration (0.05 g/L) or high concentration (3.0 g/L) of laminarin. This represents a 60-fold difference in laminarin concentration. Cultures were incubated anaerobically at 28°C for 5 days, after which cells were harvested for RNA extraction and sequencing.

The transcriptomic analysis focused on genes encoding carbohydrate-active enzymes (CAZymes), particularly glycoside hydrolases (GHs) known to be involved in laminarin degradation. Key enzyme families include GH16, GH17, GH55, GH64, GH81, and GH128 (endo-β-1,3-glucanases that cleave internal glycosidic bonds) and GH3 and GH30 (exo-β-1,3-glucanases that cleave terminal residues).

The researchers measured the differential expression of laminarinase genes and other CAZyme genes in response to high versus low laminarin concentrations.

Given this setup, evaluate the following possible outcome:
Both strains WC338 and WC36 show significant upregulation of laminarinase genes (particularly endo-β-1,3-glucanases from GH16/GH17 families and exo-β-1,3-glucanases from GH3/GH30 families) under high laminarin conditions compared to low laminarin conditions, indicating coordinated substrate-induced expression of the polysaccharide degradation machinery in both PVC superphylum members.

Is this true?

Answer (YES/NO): NO